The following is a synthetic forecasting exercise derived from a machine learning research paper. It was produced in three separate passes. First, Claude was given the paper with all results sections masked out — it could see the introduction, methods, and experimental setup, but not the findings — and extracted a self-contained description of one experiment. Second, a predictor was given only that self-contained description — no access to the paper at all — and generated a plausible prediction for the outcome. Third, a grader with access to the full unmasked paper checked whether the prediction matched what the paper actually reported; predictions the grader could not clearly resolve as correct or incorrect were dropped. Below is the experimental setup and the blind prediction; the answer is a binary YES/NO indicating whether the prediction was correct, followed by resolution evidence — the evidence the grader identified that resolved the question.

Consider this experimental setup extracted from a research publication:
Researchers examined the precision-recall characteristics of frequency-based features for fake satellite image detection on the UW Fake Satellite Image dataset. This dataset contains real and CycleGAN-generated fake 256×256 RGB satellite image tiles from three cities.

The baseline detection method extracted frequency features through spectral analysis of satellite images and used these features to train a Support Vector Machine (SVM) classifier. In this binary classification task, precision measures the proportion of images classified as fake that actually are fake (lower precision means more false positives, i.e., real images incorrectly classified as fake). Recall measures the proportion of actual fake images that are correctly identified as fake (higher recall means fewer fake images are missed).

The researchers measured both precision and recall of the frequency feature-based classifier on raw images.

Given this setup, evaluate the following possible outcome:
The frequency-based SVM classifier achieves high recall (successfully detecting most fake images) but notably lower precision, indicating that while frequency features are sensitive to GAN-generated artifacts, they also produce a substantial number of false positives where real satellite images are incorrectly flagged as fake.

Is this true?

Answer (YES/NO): YES